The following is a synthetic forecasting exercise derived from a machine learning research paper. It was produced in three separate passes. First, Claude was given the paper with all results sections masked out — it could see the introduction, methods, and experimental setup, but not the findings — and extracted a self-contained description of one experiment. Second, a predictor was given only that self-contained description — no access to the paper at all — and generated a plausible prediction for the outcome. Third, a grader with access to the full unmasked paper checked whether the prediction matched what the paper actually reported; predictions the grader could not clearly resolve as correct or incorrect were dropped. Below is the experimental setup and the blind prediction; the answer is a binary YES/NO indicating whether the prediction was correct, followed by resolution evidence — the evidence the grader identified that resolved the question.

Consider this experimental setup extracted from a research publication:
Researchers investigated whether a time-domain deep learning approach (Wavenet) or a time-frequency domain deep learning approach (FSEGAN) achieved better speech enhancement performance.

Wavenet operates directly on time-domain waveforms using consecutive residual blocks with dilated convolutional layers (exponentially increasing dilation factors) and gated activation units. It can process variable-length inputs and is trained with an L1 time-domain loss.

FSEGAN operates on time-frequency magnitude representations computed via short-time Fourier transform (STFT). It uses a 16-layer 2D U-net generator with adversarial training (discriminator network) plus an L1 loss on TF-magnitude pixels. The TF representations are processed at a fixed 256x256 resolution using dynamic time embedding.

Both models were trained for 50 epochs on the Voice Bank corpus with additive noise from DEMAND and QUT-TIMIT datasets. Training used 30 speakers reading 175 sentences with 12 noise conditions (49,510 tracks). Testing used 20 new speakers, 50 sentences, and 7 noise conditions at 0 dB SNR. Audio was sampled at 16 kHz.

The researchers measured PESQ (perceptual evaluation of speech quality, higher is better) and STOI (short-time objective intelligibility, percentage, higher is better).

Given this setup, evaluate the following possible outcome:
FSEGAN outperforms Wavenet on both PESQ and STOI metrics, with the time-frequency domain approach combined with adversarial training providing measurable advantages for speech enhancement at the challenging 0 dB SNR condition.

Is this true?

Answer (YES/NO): NO